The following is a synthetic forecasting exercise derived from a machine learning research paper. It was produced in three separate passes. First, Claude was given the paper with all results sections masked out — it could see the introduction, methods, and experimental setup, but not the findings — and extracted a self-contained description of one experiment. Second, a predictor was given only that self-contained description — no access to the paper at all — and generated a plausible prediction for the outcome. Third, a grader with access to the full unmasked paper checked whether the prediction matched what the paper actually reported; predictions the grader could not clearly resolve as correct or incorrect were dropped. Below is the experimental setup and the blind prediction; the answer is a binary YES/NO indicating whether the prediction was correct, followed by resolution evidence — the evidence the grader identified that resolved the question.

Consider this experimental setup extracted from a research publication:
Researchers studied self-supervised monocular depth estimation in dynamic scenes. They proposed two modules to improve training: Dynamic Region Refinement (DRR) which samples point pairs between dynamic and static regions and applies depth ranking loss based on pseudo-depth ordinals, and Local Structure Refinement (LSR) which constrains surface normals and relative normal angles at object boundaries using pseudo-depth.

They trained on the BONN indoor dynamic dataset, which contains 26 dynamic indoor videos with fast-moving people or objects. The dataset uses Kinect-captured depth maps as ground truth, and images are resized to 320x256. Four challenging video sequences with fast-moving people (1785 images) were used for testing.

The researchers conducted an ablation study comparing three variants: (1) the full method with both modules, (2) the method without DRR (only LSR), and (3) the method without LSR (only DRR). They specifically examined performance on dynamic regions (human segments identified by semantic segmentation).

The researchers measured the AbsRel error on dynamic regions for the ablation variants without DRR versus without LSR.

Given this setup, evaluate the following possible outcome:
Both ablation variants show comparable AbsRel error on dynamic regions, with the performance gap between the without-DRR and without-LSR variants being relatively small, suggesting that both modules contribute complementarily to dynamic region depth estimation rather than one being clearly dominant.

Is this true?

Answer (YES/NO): NO